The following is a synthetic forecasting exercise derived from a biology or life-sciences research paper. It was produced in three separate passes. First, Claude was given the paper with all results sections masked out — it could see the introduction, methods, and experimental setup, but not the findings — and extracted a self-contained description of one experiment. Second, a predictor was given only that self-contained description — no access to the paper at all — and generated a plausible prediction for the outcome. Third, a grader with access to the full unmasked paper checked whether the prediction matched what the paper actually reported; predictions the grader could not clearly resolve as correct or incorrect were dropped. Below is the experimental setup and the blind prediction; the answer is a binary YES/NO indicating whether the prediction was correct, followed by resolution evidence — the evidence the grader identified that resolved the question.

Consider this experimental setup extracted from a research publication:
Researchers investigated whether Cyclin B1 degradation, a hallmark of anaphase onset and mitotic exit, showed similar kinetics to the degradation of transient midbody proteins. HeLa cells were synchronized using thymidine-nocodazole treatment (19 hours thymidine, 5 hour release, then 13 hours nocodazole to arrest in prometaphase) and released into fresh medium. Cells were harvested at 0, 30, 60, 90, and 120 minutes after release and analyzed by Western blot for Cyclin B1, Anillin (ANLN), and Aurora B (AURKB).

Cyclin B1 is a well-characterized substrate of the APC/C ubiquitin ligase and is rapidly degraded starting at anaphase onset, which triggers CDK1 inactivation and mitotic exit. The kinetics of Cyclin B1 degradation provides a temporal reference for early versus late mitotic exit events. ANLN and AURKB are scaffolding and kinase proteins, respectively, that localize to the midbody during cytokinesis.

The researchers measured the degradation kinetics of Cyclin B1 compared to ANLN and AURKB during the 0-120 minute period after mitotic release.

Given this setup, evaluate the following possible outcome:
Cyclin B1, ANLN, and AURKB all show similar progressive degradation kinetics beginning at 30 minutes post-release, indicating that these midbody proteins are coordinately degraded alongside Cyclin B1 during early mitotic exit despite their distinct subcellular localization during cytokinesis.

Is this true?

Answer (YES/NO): NO